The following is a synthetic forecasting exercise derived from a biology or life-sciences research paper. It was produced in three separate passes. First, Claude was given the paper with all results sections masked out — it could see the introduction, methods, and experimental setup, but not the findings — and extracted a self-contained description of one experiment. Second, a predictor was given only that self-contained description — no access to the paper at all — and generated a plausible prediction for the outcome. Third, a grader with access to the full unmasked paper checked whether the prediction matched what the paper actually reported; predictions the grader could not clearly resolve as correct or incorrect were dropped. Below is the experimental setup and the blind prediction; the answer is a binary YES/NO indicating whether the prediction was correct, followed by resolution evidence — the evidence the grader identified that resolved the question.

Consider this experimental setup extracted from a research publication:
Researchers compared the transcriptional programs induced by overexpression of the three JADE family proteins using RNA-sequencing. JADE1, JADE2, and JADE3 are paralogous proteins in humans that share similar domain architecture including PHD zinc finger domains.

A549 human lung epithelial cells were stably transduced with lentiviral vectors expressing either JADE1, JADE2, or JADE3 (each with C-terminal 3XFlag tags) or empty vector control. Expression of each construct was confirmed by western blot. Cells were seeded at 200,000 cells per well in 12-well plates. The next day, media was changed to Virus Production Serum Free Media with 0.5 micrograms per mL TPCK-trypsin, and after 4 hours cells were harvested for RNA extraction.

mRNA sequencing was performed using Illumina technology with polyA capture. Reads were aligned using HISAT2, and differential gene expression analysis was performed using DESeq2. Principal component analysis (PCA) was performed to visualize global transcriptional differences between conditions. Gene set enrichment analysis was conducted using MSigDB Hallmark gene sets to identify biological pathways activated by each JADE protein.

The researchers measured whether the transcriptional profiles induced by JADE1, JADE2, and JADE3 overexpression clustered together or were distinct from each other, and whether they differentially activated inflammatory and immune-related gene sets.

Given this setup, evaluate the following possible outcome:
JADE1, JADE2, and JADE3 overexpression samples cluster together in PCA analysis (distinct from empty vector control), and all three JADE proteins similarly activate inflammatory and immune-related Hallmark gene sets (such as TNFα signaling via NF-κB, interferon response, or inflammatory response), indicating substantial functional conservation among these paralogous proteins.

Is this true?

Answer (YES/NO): NO